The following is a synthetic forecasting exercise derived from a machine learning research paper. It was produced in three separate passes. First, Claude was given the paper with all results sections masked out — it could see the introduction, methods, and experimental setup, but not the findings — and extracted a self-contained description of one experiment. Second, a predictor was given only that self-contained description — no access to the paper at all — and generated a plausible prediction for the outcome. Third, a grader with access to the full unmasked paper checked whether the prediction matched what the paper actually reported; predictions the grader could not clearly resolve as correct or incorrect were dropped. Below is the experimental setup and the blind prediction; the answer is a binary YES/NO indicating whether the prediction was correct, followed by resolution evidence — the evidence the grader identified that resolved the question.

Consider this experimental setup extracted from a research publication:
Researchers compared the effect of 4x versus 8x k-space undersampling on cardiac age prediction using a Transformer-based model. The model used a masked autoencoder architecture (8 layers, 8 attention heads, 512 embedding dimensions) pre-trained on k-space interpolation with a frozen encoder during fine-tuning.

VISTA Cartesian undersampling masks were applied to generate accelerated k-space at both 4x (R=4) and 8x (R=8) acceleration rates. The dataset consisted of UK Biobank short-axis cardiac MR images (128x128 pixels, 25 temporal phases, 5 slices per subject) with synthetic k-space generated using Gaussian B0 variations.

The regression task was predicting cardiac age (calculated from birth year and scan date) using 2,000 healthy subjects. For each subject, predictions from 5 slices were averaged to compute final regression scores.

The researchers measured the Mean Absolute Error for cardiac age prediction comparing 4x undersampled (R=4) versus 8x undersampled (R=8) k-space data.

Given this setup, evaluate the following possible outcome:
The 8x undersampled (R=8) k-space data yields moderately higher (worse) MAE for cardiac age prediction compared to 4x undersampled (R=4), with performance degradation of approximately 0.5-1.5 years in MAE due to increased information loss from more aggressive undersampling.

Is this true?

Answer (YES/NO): NO